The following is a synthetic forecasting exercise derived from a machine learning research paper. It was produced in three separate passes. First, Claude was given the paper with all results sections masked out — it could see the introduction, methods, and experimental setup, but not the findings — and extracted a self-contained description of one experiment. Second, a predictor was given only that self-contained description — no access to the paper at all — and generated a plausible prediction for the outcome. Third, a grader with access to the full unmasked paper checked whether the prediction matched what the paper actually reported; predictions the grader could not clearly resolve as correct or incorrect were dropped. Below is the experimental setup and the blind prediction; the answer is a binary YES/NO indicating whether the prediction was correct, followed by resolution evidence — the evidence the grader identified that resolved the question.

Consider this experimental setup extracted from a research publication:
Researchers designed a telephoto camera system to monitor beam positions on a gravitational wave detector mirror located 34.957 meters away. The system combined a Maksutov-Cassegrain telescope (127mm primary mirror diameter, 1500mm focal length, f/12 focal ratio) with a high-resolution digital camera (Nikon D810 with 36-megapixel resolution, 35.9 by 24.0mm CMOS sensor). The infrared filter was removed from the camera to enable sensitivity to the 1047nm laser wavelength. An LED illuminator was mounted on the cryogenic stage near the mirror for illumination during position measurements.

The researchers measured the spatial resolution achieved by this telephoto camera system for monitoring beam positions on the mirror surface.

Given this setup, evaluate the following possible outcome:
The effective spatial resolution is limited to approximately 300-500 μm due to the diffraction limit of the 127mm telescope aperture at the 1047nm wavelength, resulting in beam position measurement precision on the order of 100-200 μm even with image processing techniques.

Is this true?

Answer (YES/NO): NO